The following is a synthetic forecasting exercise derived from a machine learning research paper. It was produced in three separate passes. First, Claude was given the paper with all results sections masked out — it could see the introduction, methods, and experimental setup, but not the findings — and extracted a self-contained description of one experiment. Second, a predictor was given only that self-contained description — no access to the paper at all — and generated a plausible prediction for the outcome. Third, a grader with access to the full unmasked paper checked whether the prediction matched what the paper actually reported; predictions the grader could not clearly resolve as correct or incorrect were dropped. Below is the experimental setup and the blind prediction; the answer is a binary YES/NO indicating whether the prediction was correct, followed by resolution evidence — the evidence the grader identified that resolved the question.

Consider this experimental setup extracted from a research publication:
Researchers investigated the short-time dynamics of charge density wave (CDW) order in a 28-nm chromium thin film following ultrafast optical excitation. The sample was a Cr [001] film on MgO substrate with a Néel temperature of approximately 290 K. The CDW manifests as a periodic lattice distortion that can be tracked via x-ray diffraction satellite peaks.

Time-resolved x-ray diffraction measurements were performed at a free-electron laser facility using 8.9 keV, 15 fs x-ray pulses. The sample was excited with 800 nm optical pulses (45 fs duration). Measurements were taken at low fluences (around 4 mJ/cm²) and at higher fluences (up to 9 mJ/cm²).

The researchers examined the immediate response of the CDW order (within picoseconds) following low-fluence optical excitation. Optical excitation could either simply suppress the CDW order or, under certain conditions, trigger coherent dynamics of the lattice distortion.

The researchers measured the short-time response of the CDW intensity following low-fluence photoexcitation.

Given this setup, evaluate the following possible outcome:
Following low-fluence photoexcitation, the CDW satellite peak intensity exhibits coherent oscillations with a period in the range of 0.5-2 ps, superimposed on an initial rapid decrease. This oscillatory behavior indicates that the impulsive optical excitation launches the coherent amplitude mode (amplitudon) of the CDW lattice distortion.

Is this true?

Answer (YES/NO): NO